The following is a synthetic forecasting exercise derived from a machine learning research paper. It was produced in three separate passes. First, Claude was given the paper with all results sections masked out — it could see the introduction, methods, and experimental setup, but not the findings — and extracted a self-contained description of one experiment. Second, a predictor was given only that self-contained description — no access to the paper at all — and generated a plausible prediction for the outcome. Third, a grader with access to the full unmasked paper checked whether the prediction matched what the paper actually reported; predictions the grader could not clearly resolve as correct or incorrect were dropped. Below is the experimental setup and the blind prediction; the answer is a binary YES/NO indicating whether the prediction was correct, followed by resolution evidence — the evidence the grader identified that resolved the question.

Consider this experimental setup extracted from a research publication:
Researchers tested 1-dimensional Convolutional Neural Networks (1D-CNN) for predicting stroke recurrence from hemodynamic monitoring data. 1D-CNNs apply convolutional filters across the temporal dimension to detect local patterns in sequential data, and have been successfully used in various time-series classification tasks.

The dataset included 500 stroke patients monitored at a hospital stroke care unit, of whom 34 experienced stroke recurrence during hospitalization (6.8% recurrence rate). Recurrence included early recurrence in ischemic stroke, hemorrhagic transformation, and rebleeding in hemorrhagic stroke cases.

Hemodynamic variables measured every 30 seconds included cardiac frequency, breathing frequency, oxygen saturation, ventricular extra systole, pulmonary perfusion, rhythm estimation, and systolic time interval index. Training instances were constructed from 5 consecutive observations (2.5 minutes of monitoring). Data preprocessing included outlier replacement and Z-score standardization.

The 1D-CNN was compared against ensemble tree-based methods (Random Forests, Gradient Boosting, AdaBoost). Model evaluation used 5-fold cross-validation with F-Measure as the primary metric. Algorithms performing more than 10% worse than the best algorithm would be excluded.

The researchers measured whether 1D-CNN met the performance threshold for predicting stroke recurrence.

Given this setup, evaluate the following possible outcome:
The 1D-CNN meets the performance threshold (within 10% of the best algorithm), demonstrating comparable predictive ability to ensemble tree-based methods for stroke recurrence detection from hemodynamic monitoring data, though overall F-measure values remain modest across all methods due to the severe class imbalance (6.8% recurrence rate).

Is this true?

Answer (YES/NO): NO